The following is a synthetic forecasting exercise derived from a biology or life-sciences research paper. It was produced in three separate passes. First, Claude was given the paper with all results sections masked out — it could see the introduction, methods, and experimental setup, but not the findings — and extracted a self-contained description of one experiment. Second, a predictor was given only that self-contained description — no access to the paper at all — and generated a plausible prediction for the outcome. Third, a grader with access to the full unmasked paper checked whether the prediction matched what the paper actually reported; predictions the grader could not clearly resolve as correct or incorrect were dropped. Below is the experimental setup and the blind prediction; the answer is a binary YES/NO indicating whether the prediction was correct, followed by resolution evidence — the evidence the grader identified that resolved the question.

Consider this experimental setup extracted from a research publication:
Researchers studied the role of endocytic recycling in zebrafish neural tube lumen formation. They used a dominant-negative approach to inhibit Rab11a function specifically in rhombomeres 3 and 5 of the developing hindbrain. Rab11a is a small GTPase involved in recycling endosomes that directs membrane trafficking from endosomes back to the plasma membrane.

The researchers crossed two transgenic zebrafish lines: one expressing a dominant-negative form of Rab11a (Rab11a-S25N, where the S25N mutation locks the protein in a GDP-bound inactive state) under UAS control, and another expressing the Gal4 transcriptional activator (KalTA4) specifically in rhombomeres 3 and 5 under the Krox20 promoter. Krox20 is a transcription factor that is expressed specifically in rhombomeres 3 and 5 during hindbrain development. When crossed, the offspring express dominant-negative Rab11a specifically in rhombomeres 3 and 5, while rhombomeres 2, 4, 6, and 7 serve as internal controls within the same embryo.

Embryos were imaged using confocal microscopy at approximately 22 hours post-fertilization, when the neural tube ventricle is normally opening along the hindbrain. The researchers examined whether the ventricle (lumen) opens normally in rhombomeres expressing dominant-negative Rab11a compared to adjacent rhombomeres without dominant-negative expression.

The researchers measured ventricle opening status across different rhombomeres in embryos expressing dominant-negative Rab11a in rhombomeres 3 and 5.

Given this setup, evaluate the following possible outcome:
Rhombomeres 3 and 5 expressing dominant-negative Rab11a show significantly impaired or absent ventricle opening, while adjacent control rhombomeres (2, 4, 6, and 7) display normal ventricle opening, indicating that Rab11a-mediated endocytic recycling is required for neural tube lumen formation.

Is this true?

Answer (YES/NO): YES